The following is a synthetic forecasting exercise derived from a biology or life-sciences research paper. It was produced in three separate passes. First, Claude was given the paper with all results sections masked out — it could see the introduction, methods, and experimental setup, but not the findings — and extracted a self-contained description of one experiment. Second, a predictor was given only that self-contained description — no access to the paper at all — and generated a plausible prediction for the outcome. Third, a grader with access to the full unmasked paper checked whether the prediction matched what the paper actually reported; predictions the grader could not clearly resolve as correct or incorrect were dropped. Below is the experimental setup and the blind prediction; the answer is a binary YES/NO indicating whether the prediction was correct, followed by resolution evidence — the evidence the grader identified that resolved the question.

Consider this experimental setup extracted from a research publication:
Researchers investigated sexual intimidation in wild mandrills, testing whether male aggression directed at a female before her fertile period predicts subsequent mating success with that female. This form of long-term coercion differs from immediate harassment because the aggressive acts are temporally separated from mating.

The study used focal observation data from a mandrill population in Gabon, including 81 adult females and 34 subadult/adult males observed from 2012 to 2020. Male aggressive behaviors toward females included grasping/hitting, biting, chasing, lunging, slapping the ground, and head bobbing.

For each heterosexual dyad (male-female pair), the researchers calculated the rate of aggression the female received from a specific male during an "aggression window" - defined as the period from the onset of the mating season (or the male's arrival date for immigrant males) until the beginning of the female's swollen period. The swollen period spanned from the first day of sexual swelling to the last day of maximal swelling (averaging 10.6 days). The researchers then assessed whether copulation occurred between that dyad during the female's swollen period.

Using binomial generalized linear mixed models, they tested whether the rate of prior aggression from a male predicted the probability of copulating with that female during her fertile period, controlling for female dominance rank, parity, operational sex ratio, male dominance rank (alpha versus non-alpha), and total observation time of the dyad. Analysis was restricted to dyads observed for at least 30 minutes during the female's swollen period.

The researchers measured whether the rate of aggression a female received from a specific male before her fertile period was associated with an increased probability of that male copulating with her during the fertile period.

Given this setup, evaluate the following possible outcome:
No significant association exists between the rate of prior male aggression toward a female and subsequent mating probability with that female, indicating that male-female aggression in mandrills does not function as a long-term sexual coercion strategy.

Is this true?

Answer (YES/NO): NO